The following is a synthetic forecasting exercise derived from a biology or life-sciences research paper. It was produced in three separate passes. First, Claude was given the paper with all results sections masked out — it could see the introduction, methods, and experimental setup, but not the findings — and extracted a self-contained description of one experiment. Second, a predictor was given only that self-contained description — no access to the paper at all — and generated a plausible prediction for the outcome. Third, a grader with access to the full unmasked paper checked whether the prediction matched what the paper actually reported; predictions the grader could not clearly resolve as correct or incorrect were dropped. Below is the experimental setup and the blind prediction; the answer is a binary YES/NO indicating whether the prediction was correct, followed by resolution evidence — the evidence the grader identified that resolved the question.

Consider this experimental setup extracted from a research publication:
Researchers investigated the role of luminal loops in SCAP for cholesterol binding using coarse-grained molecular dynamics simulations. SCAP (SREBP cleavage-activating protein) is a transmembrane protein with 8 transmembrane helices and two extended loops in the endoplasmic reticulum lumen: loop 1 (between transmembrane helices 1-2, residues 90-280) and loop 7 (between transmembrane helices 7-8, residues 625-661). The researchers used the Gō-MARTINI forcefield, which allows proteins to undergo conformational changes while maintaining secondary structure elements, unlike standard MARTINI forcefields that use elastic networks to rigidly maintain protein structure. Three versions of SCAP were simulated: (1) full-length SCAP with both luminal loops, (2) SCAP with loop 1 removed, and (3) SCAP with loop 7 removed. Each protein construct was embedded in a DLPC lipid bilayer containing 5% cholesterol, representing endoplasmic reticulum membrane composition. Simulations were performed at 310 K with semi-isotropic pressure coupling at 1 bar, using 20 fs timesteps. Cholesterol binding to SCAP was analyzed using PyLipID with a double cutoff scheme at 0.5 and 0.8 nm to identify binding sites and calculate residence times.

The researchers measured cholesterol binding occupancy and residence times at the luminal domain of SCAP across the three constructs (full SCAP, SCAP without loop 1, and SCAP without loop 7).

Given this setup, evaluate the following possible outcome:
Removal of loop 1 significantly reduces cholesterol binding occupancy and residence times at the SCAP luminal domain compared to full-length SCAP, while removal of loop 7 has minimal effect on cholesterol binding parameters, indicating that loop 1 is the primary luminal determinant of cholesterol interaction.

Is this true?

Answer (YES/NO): NO